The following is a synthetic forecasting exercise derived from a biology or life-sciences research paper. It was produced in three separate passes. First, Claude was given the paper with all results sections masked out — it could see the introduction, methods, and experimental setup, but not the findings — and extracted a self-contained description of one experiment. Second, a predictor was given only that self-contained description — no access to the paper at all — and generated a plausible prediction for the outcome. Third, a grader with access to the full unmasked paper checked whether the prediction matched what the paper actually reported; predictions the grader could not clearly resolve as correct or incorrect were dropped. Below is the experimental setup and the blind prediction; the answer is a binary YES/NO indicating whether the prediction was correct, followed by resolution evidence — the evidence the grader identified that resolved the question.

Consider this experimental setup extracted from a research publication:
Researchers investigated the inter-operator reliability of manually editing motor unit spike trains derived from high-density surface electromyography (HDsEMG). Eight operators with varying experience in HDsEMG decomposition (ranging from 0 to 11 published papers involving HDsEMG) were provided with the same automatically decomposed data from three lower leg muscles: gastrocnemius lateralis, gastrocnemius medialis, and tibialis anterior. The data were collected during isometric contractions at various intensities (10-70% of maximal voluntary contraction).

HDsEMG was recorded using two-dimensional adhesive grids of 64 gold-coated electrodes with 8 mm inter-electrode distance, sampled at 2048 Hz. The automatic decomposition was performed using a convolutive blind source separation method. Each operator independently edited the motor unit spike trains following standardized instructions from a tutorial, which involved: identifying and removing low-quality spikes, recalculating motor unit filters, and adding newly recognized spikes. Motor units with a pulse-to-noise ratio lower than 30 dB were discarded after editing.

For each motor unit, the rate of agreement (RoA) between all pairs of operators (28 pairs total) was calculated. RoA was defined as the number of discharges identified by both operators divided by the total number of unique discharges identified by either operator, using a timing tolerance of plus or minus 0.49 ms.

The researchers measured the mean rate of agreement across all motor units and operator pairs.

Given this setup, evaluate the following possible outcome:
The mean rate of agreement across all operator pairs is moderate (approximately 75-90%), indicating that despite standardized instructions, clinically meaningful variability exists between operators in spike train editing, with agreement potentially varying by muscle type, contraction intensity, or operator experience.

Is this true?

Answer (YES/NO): NO